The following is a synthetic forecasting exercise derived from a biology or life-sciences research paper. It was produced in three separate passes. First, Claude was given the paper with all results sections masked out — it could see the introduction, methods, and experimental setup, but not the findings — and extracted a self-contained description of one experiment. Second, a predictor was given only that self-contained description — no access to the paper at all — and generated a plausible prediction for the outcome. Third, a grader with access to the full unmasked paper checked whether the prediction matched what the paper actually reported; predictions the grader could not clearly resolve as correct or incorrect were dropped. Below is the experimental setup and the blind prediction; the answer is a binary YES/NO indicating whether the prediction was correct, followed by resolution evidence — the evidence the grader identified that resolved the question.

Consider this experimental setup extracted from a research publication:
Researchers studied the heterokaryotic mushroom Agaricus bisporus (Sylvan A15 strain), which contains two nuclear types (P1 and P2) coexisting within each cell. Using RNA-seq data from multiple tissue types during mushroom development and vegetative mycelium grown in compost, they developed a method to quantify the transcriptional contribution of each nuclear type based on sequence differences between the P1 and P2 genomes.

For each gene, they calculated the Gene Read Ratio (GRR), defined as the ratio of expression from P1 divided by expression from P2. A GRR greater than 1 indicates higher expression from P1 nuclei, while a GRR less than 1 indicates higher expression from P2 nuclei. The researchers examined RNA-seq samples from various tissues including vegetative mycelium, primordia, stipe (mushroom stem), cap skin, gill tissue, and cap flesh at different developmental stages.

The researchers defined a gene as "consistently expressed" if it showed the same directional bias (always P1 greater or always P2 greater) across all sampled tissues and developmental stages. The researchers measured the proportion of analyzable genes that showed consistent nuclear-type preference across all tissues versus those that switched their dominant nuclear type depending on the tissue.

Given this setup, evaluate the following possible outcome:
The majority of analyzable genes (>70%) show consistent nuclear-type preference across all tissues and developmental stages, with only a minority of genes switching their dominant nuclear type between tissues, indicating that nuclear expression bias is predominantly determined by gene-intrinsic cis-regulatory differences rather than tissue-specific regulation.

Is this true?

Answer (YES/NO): NO